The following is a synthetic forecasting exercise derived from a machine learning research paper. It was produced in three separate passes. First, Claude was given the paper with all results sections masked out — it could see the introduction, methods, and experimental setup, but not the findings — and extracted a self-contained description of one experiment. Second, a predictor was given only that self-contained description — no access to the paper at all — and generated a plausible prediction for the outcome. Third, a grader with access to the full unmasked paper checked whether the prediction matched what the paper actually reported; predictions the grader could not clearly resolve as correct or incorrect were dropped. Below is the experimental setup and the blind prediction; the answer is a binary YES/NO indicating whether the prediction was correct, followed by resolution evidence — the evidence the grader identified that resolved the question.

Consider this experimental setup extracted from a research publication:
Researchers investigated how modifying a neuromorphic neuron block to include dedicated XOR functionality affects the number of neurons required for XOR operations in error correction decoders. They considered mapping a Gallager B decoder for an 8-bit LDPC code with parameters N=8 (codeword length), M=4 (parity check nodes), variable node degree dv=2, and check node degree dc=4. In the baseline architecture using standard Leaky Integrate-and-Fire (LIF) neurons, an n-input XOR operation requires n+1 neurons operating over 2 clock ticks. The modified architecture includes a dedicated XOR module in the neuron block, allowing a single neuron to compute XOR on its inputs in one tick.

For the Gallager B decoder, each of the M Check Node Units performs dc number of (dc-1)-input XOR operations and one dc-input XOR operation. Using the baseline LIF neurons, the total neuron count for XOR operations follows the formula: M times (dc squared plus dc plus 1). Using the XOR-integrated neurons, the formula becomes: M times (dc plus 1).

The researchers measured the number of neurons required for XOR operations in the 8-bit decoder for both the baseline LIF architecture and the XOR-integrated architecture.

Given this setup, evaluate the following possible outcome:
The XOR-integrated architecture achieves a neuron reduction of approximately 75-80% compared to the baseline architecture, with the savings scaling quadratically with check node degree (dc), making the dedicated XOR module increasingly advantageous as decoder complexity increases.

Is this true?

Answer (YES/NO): YES